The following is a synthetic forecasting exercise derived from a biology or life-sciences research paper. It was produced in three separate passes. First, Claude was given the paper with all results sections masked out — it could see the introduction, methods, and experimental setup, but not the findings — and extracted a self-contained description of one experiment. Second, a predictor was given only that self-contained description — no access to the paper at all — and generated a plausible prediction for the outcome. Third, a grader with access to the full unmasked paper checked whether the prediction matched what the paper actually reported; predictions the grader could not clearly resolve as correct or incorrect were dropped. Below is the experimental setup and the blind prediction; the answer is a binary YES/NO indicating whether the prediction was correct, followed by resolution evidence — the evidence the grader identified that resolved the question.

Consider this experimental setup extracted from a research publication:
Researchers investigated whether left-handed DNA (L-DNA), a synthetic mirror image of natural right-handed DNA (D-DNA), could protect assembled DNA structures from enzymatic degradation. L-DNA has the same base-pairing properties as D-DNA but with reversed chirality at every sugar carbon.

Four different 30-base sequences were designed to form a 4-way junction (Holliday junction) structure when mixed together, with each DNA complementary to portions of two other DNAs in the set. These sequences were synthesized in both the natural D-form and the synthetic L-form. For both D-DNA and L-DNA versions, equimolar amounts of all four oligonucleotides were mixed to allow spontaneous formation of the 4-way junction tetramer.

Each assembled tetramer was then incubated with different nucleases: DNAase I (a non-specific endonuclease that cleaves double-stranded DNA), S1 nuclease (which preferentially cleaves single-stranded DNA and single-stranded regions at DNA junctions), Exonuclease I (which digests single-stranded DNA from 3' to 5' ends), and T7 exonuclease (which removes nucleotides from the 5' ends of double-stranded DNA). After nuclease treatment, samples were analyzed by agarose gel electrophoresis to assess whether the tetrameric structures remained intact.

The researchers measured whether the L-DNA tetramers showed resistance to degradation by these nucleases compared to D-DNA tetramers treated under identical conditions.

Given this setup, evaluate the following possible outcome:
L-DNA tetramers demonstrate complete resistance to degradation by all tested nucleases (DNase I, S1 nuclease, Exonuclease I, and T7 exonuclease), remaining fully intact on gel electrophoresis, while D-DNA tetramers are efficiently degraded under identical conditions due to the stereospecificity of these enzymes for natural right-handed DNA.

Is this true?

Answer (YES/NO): YES